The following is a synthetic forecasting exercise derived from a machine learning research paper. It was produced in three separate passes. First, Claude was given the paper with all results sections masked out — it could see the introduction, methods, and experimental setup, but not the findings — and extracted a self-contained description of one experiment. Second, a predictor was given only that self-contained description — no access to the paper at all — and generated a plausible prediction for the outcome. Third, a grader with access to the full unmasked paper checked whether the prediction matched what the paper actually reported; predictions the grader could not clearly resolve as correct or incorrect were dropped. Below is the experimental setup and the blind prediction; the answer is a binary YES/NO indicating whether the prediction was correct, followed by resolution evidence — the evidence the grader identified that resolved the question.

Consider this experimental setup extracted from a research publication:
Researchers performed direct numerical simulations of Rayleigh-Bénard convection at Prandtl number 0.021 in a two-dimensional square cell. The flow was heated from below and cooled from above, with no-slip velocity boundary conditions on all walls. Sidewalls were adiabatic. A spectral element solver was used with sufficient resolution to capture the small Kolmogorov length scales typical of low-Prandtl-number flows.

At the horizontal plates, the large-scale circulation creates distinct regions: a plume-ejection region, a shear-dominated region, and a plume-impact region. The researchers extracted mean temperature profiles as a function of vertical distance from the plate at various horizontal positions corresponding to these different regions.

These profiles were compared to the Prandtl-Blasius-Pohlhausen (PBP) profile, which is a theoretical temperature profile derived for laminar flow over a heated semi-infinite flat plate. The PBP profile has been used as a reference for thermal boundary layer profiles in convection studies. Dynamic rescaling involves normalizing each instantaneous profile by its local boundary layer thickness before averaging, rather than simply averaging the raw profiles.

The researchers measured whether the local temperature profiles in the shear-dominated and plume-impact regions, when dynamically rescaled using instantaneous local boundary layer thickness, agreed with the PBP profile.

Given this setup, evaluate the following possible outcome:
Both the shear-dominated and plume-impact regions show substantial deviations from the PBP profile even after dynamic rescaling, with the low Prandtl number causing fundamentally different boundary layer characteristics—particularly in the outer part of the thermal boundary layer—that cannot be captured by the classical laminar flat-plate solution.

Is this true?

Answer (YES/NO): NO